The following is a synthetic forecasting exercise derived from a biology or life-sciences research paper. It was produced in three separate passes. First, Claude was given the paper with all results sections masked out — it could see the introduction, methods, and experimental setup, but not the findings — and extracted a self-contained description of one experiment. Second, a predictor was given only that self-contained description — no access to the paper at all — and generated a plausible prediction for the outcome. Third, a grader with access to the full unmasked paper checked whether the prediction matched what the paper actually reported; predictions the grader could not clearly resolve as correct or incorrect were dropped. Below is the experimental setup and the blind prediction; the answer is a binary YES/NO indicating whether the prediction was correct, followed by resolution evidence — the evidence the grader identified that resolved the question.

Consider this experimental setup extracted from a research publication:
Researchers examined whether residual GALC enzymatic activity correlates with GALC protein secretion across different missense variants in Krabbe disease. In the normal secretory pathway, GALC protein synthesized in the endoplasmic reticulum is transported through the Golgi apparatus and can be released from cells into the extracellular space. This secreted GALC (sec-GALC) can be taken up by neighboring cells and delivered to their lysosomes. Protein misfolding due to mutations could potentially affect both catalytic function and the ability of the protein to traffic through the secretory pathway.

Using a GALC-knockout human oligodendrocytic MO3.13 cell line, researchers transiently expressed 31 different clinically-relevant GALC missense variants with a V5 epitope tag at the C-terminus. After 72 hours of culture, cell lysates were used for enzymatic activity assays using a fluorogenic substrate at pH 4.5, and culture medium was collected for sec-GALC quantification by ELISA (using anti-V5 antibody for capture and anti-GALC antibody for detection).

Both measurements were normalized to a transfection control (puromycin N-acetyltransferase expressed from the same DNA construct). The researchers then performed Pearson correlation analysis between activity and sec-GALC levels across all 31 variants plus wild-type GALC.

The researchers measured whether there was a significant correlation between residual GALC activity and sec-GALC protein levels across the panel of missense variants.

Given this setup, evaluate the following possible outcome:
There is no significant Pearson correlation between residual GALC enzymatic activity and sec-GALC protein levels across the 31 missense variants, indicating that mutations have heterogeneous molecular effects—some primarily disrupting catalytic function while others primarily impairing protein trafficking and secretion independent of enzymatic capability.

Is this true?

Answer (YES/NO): NO